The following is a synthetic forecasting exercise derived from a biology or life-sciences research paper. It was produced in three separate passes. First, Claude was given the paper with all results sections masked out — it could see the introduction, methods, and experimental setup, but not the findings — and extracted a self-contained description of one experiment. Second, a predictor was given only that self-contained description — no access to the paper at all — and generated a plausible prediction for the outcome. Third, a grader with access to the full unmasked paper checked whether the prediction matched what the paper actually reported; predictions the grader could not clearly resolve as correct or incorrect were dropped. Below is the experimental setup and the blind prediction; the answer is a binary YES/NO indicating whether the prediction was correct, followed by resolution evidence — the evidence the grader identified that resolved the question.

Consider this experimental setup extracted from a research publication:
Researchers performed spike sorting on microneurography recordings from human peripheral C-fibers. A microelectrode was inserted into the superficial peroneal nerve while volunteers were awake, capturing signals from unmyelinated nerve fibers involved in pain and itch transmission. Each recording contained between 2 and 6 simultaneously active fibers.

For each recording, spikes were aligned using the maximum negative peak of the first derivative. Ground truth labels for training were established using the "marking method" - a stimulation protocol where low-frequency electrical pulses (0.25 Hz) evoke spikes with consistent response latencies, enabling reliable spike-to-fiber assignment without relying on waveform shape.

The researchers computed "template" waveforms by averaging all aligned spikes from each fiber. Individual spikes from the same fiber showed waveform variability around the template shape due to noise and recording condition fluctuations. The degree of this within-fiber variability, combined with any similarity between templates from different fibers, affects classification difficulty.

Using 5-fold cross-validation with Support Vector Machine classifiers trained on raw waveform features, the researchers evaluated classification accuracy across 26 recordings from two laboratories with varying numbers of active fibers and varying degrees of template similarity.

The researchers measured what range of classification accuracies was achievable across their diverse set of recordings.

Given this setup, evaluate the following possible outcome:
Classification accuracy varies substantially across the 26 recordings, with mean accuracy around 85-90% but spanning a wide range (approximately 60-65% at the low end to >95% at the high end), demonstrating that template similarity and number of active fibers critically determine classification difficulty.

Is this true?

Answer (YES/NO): NO